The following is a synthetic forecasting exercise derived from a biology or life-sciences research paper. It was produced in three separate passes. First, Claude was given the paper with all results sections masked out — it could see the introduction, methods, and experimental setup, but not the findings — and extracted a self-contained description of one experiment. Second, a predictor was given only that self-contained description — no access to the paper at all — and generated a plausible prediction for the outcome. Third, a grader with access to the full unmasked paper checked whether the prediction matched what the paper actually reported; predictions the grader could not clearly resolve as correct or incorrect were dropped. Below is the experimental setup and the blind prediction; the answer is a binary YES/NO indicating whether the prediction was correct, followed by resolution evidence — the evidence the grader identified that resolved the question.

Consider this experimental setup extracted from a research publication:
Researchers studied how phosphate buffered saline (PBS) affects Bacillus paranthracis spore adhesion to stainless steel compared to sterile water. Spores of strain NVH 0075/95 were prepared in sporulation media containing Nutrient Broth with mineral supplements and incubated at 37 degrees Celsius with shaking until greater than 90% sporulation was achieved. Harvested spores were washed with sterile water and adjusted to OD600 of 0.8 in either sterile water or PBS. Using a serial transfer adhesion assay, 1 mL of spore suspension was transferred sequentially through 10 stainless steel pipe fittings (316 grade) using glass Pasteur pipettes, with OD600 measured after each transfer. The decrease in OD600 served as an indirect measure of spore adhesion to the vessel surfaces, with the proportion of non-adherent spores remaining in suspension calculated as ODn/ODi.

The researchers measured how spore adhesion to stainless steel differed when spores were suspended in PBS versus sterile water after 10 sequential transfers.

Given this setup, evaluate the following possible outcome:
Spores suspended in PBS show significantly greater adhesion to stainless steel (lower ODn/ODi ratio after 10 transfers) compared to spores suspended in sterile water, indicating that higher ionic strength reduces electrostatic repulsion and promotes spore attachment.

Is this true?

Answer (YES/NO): NO